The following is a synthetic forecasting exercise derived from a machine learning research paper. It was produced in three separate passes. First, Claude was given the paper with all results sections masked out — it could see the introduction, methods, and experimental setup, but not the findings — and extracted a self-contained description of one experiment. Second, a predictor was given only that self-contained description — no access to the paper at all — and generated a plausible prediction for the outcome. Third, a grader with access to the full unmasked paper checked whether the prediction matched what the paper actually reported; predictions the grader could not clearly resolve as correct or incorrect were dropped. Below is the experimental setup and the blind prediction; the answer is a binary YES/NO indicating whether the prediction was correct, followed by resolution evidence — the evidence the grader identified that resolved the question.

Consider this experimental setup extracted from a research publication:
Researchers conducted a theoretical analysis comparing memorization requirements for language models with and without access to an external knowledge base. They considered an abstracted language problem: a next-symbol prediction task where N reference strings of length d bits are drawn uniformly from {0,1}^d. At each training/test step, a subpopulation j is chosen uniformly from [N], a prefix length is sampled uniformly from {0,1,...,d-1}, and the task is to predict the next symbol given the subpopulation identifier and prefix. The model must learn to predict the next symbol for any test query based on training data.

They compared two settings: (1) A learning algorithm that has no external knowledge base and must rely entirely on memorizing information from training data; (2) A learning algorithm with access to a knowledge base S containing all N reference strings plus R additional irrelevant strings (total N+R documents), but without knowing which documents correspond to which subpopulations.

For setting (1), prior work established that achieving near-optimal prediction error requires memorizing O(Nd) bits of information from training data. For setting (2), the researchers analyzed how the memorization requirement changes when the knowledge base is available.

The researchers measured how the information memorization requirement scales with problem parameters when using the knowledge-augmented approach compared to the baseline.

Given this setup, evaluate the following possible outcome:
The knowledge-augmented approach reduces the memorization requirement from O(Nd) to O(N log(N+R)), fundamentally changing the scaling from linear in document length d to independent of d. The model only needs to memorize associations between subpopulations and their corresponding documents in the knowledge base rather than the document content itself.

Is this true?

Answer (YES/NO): YES